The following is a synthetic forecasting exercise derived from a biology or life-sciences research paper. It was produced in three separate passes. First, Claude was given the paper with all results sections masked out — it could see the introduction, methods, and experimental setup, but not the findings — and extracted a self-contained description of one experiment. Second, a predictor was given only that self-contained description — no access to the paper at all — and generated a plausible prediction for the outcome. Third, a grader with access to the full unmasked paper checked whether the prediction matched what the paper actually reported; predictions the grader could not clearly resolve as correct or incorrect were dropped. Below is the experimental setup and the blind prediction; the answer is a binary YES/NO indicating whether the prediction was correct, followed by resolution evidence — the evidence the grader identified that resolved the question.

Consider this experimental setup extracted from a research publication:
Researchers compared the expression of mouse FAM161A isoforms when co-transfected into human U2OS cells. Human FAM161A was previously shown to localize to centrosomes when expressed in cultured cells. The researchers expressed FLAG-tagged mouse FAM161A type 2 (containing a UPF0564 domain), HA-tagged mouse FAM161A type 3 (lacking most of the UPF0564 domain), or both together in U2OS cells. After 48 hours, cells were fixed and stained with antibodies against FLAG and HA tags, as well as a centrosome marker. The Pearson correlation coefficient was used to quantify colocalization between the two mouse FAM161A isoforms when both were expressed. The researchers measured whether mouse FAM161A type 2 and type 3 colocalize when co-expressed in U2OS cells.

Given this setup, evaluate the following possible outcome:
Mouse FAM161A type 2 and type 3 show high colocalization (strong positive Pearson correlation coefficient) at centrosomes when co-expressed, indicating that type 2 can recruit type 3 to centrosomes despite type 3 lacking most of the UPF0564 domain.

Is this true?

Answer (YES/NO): NO